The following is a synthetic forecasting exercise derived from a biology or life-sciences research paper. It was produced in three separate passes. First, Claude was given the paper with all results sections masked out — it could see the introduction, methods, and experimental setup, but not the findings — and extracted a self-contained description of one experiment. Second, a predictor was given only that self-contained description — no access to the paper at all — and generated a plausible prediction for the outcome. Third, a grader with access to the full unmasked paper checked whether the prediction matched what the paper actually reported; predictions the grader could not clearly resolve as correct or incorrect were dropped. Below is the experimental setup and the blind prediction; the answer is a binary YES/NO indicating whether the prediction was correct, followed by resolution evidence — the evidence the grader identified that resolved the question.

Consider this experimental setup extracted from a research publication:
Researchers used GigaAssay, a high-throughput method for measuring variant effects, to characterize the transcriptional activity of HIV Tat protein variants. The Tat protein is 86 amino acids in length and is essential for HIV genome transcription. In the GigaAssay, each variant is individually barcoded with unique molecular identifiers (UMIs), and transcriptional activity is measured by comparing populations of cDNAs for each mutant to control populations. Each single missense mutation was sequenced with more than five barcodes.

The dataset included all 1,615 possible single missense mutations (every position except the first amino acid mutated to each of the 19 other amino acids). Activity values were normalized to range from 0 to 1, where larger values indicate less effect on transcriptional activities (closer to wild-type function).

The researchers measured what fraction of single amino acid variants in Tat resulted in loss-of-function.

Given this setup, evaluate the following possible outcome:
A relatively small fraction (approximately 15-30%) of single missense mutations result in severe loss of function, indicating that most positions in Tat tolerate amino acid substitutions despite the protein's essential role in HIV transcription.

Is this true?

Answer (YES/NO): NO